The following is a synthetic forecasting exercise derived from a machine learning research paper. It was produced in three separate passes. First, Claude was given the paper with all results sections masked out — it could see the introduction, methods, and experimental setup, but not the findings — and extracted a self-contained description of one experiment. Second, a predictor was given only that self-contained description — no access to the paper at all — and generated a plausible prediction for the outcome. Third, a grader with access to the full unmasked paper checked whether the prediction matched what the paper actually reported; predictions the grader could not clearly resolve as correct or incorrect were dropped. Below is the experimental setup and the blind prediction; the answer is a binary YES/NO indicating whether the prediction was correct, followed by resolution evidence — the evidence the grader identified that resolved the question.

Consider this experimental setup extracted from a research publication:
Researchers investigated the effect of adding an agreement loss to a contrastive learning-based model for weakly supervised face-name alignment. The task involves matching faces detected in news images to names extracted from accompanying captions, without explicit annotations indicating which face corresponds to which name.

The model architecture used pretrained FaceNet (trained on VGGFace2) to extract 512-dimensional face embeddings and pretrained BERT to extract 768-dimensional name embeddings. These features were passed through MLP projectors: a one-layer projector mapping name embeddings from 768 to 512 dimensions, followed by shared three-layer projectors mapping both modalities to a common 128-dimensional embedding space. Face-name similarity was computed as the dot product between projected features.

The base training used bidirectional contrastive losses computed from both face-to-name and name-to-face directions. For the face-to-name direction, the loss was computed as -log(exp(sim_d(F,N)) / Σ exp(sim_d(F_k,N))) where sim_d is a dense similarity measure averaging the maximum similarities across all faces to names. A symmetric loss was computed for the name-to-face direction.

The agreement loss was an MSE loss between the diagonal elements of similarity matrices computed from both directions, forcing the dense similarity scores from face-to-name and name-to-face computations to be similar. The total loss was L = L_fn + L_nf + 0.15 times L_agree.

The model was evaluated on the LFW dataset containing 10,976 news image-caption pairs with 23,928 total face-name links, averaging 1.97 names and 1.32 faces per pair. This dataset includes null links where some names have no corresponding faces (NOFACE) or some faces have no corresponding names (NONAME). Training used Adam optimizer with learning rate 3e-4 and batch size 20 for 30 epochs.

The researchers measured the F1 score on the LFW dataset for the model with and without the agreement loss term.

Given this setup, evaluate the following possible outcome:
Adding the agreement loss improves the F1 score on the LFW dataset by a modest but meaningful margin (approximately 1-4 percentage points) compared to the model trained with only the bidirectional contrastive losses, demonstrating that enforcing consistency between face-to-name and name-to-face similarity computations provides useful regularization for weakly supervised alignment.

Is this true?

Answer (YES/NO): YES